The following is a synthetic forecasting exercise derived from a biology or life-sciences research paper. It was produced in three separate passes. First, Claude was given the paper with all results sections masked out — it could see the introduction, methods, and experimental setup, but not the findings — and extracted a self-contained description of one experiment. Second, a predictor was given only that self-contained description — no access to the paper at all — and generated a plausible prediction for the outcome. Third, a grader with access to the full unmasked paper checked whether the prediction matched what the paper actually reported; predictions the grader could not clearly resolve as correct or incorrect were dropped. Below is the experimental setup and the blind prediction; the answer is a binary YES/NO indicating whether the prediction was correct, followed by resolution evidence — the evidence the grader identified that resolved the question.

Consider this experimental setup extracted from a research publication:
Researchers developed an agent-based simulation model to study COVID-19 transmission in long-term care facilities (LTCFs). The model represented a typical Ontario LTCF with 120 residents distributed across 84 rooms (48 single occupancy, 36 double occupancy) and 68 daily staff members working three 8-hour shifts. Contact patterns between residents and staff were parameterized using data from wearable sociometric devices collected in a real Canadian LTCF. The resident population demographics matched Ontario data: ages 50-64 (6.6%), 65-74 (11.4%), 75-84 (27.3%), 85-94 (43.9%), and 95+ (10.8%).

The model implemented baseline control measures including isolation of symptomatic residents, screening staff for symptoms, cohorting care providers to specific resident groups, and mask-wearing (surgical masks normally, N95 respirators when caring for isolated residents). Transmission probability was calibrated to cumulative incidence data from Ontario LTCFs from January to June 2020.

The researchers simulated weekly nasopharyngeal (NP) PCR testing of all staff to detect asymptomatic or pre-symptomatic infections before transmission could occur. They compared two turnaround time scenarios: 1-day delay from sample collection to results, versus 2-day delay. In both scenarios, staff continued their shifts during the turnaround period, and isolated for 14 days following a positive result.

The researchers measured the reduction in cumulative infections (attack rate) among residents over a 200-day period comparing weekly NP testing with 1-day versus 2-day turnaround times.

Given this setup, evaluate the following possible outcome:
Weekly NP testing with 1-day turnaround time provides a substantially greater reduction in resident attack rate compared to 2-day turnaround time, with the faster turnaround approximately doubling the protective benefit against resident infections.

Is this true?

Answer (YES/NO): NO